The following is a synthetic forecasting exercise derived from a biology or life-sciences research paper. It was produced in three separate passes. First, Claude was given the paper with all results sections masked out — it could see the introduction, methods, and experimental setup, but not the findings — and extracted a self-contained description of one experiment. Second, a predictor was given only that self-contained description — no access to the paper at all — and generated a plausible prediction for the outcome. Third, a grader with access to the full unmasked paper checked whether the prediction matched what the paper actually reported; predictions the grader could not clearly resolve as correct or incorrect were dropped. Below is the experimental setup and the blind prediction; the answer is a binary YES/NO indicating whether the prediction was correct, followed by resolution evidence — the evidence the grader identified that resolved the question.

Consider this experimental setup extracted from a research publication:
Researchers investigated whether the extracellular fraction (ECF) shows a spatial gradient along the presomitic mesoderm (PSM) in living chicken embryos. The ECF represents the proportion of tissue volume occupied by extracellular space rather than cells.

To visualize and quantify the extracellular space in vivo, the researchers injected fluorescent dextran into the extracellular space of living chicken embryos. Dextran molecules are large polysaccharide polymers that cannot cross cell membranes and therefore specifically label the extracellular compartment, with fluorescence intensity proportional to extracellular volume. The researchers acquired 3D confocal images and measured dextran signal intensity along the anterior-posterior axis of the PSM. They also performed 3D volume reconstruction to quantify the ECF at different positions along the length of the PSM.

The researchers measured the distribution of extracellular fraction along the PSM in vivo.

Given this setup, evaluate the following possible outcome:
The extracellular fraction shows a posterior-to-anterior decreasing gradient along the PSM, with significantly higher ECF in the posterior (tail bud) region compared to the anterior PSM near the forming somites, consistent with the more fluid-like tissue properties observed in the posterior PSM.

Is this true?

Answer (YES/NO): YES